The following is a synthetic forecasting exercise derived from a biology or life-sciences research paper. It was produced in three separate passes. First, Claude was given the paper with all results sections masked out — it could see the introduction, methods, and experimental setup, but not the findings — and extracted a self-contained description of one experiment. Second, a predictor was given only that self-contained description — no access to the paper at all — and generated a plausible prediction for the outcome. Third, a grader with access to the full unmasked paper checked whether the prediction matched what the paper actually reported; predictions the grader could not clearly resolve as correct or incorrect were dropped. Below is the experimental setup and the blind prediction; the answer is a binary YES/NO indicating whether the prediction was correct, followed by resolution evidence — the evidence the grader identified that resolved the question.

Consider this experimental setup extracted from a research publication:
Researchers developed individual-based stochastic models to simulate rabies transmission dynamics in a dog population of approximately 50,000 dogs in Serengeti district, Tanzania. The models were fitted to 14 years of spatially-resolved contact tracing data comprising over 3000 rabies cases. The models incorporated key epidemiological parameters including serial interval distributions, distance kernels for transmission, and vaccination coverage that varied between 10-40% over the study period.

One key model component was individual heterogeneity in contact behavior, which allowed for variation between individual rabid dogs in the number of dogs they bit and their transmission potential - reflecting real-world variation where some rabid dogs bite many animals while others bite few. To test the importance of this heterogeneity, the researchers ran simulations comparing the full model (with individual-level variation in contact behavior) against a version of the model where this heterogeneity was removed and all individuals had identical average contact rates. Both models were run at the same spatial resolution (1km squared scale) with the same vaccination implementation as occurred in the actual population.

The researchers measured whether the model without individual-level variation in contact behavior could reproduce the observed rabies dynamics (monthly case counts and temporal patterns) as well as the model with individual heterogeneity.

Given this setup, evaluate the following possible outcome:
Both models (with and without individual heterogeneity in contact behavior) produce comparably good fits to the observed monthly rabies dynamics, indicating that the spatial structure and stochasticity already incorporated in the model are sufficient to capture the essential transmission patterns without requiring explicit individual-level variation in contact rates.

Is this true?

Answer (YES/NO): NO